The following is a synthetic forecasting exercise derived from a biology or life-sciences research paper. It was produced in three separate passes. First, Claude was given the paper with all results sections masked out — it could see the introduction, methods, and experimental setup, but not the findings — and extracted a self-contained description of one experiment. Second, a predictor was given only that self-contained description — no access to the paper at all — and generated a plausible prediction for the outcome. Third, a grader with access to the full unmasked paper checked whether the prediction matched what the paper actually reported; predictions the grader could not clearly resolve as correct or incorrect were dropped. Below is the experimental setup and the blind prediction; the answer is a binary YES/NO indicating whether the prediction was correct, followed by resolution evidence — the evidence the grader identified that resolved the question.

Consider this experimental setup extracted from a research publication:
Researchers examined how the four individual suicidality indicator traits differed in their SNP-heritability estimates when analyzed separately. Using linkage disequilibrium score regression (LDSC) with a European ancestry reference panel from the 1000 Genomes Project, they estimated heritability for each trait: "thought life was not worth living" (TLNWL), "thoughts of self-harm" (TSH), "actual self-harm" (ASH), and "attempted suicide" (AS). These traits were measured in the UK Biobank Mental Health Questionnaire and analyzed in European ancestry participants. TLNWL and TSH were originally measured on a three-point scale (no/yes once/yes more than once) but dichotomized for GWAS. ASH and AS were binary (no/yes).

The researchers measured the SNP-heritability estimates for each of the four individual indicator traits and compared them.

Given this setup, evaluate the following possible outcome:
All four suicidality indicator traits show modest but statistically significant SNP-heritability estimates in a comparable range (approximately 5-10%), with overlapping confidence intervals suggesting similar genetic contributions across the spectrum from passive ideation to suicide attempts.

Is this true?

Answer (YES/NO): NO